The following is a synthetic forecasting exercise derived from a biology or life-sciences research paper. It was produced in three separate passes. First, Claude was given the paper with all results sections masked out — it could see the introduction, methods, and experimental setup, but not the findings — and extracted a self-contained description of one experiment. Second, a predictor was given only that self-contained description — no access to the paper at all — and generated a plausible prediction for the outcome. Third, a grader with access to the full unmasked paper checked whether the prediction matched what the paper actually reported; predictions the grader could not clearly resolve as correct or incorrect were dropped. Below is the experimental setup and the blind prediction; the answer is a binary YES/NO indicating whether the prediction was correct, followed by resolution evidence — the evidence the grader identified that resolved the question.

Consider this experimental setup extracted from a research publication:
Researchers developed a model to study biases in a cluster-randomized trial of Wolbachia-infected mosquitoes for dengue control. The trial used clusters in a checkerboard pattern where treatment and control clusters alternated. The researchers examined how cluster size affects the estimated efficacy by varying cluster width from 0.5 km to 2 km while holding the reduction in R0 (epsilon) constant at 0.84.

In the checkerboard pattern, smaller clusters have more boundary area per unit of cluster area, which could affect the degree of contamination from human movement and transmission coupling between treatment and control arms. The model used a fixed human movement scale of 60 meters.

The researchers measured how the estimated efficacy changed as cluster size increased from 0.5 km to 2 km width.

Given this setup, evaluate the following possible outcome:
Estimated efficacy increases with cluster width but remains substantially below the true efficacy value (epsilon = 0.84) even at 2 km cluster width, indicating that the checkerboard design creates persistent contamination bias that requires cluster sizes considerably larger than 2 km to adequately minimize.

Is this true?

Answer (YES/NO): NO